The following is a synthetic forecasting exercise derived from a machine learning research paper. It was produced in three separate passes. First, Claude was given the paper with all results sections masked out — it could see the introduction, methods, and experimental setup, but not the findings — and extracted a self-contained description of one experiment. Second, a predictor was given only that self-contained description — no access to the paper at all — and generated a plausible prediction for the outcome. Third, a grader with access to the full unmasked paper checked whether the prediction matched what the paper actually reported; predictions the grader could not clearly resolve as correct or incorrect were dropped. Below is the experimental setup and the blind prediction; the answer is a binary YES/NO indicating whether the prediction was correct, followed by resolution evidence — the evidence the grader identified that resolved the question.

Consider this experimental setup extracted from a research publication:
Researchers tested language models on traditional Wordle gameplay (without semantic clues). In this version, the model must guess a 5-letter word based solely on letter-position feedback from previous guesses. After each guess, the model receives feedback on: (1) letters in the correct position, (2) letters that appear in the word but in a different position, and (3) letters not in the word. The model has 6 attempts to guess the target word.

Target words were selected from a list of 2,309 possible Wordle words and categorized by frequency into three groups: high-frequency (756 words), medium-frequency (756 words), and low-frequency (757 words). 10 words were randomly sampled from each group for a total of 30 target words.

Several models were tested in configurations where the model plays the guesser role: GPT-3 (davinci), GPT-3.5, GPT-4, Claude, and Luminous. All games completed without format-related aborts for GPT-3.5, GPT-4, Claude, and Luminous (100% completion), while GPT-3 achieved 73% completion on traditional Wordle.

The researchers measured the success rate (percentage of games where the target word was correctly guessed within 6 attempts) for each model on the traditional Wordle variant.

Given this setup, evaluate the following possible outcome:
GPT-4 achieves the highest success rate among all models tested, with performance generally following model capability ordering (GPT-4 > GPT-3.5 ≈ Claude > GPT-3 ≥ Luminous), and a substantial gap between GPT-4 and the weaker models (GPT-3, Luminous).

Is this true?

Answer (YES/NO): NO